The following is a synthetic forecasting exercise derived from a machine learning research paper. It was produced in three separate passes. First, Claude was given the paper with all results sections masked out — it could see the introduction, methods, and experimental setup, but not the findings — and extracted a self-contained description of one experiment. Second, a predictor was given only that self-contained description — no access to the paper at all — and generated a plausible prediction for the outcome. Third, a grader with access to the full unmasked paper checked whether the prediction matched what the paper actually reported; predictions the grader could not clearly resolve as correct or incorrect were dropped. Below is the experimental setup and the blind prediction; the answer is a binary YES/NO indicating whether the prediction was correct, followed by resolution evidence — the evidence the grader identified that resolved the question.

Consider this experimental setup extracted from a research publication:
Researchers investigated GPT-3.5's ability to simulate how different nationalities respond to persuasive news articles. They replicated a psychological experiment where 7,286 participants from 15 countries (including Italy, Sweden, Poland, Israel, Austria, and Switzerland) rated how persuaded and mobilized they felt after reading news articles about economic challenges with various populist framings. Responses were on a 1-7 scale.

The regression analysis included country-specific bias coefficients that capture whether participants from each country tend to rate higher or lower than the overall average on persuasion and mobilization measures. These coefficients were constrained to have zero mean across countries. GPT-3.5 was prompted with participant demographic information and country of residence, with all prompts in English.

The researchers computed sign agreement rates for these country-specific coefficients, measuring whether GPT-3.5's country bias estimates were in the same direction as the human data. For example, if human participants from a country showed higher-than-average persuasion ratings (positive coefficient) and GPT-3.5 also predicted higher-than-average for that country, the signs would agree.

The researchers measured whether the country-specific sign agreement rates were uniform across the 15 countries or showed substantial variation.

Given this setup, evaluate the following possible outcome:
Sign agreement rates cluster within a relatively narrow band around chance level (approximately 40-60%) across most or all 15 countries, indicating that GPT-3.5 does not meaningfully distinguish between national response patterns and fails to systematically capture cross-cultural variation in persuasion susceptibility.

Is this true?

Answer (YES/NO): NO